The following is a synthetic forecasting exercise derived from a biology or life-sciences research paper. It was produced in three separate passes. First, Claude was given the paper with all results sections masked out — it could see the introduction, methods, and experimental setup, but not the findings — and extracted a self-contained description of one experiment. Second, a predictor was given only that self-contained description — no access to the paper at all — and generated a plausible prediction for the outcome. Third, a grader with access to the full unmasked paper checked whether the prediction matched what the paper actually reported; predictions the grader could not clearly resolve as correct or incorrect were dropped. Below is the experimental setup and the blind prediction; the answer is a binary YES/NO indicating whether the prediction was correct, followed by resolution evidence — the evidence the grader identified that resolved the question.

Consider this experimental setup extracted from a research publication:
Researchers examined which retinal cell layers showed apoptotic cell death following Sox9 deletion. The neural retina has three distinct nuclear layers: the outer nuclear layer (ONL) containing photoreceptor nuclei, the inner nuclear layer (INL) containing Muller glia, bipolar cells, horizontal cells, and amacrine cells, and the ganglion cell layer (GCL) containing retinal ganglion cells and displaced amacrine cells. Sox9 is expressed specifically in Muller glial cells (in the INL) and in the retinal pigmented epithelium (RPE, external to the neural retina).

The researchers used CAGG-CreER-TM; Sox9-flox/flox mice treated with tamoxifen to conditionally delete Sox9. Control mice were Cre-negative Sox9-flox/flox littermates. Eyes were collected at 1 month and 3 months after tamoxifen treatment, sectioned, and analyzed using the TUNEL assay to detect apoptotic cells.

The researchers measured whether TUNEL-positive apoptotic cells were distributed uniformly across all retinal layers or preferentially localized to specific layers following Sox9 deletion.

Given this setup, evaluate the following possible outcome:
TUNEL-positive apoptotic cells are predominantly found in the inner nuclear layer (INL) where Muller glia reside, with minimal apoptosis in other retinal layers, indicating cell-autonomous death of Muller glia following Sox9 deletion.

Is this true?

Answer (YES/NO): NO